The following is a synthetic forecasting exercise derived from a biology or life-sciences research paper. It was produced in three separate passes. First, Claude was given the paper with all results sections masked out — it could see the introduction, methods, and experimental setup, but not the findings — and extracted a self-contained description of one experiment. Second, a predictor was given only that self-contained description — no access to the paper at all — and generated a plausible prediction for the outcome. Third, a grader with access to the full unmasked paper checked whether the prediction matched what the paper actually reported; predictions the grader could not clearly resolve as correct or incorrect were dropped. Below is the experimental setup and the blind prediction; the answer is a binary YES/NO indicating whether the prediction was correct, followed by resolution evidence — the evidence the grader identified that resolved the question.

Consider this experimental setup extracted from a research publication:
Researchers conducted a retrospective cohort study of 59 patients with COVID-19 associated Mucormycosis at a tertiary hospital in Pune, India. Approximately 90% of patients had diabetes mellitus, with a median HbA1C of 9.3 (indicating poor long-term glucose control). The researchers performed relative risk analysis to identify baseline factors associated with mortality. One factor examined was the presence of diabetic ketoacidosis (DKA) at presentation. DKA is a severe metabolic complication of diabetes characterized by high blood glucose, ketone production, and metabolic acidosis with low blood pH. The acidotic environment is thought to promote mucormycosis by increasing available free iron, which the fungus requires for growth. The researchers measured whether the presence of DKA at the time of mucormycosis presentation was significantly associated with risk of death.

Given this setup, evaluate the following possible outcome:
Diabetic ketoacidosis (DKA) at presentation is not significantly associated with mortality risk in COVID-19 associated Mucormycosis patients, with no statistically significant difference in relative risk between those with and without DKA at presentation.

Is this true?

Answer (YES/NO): NO